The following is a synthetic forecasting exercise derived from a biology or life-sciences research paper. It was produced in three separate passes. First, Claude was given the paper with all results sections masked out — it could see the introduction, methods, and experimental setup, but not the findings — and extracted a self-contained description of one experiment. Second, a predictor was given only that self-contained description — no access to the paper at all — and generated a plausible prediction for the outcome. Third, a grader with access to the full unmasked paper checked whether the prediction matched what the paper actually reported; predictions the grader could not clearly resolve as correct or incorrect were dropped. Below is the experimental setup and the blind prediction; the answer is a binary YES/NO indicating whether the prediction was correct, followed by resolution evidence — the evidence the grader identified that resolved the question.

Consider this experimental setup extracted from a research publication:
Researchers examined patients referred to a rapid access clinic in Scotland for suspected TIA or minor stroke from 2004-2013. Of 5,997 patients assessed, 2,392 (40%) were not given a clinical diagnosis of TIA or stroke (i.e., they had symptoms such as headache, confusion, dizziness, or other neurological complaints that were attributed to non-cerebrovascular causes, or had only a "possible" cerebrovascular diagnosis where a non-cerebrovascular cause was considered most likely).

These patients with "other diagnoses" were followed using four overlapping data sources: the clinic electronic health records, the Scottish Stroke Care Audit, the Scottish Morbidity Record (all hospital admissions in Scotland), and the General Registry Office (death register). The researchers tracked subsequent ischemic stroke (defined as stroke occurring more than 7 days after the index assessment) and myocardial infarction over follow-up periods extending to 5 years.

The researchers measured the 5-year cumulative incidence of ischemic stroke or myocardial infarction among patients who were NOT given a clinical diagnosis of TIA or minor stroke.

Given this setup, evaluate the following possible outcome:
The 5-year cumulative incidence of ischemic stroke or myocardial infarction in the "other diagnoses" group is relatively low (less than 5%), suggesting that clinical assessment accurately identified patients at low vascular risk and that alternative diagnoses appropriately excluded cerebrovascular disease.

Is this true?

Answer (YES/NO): NO